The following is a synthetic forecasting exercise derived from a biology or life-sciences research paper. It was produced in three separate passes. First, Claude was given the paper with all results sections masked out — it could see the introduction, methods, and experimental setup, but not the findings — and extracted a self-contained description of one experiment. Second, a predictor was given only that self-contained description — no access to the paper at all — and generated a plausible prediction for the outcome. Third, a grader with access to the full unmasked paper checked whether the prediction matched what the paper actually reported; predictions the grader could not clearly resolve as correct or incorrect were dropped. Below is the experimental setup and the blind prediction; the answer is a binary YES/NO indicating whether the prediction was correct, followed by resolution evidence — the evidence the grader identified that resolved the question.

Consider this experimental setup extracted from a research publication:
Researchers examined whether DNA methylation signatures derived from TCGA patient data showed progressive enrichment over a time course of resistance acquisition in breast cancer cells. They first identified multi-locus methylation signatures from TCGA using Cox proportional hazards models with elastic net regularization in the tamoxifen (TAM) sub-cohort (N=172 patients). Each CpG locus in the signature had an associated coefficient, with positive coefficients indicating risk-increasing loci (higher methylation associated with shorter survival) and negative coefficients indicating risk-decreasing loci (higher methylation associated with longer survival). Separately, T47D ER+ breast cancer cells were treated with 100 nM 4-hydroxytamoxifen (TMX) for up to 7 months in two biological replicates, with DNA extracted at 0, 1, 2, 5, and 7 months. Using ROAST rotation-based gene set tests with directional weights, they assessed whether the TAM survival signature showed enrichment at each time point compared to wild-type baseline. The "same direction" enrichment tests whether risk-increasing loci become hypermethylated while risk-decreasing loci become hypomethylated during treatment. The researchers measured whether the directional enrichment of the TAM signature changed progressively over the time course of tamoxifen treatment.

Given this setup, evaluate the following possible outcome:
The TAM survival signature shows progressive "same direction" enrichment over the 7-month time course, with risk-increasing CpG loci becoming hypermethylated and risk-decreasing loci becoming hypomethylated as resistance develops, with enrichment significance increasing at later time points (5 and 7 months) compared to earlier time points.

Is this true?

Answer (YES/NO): NO